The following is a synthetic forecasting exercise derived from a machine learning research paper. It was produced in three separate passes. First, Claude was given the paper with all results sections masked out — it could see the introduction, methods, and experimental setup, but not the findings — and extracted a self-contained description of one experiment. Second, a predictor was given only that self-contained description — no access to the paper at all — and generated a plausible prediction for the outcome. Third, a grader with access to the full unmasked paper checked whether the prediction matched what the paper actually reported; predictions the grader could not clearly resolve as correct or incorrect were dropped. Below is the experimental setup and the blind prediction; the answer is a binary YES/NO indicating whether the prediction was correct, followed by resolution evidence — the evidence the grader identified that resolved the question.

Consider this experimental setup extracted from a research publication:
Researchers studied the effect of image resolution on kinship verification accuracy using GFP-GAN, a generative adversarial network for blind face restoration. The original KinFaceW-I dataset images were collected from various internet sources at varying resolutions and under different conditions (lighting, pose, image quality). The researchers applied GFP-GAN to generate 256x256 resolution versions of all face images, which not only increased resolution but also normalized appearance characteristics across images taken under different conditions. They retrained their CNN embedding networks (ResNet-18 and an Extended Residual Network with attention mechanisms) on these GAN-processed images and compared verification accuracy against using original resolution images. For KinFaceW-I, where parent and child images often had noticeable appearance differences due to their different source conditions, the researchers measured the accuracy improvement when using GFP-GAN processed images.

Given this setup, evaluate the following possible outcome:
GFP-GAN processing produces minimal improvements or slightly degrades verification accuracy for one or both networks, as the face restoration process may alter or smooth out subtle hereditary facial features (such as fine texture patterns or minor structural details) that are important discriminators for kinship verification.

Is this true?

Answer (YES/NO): NO